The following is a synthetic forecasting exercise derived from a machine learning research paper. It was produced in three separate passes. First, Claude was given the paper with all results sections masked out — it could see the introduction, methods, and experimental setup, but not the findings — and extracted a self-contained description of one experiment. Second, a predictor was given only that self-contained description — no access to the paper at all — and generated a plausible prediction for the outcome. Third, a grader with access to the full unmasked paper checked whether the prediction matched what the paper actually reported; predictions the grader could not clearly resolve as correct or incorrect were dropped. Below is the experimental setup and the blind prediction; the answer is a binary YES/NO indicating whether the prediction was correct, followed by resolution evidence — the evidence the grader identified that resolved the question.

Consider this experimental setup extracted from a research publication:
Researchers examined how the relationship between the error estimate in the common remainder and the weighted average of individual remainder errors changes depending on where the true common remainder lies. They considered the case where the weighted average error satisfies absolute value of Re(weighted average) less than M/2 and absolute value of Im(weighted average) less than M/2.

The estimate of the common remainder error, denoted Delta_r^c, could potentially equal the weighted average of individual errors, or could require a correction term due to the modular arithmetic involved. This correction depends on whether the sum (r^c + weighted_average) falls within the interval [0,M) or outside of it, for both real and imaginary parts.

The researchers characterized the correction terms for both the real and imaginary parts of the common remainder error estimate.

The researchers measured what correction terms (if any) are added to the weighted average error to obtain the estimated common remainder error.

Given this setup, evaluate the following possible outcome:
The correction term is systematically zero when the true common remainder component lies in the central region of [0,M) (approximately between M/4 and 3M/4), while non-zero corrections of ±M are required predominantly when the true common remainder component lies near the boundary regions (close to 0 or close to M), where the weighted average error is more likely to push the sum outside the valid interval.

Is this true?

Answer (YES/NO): NO